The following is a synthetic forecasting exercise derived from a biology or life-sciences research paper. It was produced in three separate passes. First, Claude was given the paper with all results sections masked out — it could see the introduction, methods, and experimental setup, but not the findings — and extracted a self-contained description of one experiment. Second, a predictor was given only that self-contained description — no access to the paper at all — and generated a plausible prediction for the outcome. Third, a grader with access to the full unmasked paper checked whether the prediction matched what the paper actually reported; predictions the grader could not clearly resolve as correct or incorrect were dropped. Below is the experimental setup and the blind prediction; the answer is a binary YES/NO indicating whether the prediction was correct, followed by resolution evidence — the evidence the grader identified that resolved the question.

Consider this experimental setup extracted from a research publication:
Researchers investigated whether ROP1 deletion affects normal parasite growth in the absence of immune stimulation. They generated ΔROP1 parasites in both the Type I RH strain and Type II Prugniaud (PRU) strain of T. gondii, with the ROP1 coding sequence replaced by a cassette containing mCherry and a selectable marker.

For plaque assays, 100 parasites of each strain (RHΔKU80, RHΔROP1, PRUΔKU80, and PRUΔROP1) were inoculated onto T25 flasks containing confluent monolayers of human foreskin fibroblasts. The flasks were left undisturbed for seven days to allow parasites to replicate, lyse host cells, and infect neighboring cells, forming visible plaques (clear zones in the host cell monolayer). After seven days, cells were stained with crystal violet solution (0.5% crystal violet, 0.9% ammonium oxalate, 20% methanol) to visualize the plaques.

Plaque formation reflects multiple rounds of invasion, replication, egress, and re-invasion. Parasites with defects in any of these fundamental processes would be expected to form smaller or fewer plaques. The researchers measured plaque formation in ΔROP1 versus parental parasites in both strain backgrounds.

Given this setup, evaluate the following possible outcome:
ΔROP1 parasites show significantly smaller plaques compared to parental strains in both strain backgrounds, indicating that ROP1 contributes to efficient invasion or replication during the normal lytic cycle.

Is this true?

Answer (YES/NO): NO